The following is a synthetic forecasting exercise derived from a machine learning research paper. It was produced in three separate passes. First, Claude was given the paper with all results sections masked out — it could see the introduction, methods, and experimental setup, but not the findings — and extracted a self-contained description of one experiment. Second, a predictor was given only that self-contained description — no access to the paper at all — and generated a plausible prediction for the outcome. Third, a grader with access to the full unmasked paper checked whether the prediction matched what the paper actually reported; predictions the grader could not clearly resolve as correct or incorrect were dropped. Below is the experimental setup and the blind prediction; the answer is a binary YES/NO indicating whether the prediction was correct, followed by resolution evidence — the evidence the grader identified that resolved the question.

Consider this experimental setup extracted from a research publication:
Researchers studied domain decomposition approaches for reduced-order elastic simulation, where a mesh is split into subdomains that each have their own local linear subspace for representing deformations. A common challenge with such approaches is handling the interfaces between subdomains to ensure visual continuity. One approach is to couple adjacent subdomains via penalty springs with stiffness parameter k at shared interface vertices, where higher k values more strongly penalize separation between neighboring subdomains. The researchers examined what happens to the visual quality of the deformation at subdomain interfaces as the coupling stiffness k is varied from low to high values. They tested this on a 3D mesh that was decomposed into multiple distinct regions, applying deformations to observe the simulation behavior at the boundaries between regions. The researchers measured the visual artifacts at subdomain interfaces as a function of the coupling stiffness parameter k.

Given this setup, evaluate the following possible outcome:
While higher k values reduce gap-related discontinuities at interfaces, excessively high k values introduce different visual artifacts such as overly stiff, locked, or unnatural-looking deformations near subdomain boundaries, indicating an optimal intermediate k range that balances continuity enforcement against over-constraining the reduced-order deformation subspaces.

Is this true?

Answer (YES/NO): YES